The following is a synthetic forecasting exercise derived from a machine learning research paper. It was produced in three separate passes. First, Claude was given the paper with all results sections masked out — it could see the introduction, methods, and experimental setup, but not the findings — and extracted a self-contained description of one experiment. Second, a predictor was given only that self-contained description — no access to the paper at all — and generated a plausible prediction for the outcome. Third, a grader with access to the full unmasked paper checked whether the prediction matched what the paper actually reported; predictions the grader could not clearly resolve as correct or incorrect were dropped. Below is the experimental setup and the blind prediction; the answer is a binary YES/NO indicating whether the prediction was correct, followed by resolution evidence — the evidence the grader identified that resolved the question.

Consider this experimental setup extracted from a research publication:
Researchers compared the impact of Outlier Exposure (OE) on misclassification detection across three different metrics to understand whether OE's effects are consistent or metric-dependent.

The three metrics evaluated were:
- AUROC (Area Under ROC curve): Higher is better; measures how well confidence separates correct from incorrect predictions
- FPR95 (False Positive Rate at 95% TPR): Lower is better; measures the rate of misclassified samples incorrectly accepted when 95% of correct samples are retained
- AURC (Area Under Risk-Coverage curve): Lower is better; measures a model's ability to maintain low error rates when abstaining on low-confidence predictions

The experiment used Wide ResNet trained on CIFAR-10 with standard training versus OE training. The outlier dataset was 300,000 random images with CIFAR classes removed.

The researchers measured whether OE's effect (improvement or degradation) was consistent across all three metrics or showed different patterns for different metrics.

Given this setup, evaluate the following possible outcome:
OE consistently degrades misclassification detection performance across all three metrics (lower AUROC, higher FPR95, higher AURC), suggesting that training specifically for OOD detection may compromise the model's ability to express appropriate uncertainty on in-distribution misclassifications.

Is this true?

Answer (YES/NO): YES